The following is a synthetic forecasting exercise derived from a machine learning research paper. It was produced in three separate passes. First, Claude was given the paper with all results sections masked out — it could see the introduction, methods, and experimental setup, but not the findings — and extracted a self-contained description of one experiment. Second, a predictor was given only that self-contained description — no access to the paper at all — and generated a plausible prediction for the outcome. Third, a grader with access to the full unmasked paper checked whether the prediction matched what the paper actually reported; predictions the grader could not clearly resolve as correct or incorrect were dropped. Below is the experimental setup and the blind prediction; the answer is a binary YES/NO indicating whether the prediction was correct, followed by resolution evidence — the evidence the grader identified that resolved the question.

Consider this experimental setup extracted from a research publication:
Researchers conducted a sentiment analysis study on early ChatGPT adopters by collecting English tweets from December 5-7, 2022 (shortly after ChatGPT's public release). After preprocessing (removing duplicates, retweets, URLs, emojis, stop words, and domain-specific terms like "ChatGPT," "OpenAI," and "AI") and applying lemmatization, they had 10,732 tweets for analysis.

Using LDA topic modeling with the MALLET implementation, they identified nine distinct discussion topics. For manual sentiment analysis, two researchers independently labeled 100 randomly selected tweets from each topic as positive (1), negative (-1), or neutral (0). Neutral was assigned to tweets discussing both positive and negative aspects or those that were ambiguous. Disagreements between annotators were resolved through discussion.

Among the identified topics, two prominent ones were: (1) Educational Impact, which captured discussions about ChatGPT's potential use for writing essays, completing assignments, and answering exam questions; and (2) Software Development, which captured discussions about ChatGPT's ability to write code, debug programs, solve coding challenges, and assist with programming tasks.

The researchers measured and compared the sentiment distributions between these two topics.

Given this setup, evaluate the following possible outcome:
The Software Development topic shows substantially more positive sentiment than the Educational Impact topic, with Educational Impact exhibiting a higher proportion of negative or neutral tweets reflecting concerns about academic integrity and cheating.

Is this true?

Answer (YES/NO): YES